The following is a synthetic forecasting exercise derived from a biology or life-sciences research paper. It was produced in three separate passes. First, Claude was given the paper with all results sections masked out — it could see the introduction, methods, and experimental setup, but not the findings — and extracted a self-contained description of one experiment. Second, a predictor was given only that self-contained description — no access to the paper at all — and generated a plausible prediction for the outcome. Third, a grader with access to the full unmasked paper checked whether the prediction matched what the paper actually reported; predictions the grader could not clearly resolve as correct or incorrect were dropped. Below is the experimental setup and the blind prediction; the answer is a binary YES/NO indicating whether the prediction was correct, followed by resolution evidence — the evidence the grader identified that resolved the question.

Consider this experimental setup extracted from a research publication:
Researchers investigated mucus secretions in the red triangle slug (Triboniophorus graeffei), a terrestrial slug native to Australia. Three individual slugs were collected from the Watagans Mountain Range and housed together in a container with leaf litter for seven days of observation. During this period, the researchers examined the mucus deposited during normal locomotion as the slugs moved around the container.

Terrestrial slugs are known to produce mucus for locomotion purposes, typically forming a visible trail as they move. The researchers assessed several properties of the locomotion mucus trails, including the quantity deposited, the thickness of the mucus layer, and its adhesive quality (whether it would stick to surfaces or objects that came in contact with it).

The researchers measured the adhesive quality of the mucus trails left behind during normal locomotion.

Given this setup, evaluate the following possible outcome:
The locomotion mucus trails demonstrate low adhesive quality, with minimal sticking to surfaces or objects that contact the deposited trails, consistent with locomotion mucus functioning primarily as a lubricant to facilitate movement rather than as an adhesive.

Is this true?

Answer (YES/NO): YES